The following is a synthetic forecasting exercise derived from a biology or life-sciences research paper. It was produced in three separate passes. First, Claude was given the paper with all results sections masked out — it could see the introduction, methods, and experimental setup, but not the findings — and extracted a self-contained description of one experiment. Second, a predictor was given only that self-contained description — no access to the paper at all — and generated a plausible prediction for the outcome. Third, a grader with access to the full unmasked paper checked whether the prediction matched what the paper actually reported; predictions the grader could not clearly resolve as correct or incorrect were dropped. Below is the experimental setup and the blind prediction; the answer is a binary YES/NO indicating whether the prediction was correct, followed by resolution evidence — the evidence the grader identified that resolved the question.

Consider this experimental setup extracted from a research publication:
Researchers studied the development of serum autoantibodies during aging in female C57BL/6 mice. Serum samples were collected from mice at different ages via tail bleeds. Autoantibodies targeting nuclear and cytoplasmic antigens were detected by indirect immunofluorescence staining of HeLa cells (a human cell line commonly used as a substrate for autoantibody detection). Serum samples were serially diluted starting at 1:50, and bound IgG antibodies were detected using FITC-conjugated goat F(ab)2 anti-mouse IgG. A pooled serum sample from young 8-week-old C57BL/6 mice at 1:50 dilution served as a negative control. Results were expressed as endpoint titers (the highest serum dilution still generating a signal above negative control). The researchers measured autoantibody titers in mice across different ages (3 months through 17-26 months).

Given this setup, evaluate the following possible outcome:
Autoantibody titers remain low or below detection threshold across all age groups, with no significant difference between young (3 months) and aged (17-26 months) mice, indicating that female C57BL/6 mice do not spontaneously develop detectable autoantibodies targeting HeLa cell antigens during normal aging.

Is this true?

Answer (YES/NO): NO